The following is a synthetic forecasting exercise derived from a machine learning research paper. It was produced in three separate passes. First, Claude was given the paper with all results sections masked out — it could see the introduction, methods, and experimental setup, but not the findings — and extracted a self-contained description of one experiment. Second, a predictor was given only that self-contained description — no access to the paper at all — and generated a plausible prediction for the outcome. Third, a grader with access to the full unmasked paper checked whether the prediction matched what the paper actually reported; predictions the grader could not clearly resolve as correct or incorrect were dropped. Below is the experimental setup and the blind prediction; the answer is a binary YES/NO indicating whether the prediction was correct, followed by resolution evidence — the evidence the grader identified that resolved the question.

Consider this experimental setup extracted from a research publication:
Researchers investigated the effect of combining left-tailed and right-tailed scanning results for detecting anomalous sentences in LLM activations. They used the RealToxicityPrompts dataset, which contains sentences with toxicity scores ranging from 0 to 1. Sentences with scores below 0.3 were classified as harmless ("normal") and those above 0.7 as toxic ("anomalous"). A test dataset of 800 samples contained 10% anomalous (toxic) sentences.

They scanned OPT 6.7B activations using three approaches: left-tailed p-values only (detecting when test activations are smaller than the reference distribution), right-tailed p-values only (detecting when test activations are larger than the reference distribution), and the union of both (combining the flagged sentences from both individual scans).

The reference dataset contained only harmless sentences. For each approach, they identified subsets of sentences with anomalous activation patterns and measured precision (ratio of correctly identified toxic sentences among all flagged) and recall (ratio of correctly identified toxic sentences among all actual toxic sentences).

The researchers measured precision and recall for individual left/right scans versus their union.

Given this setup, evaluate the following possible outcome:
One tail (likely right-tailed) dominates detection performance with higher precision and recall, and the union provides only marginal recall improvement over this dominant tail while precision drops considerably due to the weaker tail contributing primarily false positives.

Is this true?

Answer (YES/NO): NO